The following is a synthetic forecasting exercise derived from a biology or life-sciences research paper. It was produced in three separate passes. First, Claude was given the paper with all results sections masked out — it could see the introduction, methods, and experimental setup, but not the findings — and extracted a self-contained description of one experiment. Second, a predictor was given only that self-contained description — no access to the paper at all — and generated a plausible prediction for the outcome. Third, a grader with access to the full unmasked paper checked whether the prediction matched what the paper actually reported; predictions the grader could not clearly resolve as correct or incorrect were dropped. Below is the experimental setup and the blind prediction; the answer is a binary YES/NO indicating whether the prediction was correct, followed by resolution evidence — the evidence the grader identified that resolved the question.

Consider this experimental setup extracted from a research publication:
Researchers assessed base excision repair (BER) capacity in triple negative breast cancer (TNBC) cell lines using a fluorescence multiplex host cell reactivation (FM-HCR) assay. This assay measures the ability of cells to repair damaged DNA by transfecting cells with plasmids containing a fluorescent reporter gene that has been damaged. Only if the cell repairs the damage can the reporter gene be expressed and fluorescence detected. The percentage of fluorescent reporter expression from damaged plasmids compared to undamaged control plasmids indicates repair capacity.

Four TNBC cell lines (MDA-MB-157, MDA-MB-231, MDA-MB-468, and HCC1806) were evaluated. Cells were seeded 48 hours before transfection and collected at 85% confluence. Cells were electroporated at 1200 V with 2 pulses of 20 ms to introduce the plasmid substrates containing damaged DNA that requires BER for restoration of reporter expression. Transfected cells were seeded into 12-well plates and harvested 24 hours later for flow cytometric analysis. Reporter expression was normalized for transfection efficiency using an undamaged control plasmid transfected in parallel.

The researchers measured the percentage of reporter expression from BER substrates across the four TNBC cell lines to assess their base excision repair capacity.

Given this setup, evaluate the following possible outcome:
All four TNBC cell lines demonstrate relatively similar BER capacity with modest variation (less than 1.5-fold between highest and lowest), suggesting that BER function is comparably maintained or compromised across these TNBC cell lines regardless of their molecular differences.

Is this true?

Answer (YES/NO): NO